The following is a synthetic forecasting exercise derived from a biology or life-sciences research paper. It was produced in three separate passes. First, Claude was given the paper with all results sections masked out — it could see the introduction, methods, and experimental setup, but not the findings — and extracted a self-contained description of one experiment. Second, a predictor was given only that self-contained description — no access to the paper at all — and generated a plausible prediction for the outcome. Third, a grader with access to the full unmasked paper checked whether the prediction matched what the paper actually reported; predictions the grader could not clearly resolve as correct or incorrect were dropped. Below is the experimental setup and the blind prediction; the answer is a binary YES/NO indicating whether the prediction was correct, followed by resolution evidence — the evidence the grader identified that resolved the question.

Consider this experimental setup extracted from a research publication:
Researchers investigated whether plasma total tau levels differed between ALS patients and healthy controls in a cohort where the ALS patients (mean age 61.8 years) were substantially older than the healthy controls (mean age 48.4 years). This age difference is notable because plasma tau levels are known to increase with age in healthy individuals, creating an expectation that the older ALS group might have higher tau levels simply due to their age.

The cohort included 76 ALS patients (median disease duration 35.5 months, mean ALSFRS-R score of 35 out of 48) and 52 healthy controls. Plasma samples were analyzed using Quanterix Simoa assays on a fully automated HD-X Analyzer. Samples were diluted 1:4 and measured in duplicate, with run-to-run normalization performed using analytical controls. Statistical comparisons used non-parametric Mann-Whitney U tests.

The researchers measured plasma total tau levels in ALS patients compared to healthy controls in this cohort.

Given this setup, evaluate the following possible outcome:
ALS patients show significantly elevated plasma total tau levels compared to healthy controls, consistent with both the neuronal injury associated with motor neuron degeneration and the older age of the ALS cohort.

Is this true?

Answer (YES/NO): NO